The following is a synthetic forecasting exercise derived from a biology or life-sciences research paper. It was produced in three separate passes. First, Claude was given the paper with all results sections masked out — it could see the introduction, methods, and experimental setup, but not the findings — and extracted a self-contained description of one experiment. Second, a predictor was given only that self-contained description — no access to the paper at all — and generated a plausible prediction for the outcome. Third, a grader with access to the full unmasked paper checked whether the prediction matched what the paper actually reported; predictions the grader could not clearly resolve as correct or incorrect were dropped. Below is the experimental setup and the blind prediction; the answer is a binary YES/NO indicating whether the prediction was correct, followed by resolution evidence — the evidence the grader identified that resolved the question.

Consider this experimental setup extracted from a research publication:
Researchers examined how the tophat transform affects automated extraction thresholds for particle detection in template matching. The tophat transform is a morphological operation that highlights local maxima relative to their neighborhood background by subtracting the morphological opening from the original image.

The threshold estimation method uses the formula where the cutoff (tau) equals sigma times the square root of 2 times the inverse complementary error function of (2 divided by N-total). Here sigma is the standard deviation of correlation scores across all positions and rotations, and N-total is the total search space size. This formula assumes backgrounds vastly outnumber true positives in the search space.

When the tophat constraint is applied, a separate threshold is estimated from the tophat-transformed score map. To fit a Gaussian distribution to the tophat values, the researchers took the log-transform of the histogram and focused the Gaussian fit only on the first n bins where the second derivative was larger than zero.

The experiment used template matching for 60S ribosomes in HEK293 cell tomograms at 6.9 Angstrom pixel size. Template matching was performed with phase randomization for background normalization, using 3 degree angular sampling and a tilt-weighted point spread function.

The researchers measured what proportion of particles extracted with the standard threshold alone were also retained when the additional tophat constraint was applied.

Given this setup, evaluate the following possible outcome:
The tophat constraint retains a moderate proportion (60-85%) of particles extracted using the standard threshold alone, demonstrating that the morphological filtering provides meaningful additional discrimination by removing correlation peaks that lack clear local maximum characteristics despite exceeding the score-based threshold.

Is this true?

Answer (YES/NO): YES